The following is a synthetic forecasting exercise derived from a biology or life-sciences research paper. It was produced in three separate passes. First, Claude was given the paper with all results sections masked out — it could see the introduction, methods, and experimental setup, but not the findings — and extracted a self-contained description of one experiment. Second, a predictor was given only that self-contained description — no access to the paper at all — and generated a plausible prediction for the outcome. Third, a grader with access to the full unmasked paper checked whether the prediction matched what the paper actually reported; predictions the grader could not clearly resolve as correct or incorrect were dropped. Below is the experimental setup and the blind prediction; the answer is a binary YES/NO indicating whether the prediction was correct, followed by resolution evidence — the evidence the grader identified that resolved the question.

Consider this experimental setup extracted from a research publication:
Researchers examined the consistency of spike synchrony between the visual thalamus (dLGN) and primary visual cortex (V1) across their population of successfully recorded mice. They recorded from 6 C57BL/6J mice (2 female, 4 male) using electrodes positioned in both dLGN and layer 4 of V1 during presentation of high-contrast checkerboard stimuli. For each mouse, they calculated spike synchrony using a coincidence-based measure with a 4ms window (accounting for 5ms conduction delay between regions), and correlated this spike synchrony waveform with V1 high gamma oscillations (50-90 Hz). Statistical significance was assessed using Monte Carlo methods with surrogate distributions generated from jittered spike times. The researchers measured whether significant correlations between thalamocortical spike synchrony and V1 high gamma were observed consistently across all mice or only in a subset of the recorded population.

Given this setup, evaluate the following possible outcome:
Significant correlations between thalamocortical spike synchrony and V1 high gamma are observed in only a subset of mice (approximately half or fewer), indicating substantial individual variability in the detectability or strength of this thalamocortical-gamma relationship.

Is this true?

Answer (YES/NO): NO